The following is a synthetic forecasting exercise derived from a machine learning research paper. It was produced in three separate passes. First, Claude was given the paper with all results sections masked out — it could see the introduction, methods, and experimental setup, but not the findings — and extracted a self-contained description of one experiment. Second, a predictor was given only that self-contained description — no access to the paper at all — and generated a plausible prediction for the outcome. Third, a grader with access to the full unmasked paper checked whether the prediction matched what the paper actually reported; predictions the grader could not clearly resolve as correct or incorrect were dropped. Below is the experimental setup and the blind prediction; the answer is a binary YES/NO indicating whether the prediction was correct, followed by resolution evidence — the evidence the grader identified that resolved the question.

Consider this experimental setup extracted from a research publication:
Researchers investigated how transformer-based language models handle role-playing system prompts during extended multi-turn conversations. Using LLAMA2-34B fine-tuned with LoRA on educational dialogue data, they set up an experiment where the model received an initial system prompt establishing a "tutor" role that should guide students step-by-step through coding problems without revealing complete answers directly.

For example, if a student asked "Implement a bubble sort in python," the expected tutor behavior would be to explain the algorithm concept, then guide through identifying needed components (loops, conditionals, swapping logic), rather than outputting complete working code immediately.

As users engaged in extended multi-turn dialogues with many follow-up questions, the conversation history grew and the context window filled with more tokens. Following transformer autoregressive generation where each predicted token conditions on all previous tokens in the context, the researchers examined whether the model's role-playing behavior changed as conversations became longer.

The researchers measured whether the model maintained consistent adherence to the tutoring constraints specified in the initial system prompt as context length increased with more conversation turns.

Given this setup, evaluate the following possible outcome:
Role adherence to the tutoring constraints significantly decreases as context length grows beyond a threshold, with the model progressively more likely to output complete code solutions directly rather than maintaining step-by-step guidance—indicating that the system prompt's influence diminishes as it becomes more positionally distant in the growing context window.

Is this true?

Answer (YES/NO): YES